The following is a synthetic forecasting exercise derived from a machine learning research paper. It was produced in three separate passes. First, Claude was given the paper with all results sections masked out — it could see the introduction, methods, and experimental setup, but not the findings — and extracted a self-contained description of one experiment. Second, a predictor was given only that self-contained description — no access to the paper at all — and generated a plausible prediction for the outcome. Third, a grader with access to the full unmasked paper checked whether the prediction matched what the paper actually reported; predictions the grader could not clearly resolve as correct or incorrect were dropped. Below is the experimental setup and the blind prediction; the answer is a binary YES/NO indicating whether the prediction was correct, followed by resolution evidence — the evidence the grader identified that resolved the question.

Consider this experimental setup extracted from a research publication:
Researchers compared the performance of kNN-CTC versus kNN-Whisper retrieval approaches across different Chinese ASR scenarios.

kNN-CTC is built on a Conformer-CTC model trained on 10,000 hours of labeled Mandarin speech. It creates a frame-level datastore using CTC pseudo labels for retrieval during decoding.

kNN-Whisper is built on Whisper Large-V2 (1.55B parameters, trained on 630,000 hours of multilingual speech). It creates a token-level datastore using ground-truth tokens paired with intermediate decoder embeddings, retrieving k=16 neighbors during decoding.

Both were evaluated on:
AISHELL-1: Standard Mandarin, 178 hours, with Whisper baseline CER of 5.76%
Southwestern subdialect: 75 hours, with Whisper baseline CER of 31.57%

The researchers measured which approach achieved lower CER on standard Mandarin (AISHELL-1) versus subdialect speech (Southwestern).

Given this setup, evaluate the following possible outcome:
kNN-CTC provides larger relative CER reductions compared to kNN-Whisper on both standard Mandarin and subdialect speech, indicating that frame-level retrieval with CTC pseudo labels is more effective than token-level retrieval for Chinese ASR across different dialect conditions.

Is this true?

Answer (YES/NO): NO